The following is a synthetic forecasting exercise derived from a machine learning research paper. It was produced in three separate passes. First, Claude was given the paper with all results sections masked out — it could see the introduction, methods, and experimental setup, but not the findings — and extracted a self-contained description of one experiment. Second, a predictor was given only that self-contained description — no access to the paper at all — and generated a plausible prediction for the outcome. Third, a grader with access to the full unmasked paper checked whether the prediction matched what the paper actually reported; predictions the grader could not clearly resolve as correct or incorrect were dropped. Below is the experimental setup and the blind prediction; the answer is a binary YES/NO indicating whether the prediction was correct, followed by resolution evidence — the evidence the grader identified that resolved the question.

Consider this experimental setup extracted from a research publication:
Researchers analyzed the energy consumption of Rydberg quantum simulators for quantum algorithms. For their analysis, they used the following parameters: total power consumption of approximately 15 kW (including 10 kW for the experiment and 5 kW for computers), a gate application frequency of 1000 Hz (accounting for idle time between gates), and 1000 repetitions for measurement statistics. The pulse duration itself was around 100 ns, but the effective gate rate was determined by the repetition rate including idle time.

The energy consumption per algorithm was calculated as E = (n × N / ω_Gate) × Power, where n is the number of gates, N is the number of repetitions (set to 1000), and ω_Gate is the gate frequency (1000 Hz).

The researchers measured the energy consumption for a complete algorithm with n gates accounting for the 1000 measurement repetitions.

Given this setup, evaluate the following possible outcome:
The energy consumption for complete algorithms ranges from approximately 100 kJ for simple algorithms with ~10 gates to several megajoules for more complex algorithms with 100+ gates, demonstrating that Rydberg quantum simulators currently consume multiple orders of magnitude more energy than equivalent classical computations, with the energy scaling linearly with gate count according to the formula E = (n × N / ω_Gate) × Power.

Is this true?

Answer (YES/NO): NO